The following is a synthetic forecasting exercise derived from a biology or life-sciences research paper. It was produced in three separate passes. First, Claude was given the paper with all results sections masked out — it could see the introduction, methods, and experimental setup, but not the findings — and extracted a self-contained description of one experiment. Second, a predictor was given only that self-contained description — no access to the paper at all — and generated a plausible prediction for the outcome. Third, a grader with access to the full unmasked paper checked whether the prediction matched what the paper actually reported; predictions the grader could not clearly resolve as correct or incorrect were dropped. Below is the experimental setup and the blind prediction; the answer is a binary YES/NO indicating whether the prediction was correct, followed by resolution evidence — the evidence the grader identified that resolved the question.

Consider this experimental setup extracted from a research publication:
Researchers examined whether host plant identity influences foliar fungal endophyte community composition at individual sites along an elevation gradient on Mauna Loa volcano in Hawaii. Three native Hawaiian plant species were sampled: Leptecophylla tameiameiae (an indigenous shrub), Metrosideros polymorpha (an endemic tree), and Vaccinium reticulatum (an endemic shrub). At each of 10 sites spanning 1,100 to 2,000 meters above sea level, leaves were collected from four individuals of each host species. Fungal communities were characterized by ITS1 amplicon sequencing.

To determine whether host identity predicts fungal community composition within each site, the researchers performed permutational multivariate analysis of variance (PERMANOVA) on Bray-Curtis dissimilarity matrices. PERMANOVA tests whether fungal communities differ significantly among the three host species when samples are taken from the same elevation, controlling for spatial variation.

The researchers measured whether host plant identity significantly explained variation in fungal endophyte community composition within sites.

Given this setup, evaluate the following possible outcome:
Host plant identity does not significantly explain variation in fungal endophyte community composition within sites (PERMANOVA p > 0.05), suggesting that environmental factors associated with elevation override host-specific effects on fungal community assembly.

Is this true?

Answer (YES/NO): NO